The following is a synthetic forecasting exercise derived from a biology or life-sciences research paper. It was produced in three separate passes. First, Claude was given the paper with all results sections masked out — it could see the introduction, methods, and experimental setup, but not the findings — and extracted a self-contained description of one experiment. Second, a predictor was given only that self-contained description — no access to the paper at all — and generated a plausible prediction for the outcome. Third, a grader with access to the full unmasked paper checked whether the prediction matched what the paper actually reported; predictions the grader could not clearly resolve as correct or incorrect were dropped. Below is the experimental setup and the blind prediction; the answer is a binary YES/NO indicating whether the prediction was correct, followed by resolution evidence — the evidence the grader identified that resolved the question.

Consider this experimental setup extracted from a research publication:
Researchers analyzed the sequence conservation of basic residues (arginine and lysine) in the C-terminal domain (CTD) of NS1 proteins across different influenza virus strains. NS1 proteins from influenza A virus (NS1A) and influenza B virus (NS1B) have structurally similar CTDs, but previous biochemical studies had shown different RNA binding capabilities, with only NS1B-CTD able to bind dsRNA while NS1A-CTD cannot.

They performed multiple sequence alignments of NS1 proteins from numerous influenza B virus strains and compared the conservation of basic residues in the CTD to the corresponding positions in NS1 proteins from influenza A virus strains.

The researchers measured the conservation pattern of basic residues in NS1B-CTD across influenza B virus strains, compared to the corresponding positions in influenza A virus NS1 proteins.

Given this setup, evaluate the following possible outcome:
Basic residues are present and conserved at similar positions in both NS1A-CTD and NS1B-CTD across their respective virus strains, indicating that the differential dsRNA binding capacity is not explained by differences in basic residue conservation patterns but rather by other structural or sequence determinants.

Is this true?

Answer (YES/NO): NO